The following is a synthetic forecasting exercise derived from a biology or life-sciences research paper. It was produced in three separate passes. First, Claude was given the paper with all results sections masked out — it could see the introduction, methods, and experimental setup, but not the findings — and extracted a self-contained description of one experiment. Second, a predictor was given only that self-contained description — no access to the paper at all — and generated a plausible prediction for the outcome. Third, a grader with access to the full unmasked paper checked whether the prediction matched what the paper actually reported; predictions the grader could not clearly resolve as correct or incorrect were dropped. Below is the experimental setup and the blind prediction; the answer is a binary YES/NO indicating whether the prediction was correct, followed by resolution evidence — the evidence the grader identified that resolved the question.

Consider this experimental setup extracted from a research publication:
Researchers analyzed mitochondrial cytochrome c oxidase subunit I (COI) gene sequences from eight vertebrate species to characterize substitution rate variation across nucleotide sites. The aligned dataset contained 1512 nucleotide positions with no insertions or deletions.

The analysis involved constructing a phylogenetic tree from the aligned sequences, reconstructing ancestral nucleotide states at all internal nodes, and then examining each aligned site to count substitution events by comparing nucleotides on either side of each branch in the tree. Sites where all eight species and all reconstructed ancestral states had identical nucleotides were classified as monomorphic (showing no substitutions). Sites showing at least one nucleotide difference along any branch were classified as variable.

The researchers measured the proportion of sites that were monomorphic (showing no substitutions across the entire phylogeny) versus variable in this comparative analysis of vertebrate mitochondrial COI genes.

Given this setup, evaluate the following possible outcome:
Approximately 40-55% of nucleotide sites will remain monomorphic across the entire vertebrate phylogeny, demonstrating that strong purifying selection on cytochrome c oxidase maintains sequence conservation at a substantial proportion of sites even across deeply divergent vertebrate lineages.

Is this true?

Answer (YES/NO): NO